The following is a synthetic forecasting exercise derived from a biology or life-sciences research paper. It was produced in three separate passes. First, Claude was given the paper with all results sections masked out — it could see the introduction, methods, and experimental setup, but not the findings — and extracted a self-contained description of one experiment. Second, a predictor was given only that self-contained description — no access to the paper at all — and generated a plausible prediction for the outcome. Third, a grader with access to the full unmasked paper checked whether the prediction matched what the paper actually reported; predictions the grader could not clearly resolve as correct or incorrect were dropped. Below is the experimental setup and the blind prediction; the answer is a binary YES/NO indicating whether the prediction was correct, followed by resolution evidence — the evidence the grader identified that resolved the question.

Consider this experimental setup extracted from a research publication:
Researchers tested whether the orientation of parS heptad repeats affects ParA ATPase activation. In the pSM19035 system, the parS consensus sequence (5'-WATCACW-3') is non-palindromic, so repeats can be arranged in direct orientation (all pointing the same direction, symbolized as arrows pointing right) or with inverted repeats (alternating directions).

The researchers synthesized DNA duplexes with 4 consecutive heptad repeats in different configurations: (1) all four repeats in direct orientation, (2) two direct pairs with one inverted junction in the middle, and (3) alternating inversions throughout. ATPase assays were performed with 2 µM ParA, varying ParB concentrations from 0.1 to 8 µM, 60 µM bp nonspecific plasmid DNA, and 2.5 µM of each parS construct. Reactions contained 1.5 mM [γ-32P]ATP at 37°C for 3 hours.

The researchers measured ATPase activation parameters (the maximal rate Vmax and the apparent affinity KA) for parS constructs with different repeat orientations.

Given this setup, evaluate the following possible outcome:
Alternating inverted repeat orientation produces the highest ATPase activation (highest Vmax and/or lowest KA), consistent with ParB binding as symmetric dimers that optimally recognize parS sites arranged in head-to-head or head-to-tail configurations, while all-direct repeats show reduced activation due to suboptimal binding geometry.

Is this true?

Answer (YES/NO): NO